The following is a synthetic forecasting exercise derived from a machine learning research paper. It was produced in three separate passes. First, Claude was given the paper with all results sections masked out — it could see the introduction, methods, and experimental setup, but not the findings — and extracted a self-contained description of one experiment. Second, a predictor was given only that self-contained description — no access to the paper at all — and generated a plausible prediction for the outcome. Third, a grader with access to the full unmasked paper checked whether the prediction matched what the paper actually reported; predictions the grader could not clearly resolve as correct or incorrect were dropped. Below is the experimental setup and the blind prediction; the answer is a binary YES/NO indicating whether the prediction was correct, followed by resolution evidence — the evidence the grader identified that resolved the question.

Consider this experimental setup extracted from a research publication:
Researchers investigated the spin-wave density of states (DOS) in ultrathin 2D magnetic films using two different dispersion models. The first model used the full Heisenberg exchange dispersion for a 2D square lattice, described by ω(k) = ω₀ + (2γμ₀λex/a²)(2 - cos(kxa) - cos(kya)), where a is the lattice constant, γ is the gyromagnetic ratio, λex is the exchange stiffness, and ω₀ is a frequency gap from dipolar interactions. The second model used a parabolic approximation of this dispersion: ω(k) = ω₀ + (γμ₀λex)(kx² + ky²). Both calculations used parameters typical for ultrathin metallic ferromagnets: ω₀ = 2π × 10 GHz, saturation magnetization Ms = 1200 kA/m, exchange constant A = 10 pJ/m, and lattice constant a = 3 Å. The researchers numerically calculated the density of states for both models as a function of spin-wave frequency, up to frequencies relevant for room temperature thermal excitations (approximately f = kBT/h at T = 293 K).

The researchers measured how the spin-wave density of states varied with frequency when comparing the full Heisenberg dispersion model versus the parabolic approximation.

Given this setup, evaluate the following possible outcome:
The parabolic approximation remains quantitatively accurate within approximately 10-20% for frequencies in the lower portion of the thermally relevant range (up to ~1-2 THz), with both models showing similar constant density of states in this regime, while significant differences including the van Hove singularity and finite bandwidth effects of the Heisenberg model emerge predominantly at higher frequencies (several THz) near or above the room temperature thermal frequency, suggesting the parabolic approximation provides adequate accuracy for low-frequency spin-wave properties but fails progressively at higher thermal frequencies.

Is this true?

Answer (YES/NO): NO